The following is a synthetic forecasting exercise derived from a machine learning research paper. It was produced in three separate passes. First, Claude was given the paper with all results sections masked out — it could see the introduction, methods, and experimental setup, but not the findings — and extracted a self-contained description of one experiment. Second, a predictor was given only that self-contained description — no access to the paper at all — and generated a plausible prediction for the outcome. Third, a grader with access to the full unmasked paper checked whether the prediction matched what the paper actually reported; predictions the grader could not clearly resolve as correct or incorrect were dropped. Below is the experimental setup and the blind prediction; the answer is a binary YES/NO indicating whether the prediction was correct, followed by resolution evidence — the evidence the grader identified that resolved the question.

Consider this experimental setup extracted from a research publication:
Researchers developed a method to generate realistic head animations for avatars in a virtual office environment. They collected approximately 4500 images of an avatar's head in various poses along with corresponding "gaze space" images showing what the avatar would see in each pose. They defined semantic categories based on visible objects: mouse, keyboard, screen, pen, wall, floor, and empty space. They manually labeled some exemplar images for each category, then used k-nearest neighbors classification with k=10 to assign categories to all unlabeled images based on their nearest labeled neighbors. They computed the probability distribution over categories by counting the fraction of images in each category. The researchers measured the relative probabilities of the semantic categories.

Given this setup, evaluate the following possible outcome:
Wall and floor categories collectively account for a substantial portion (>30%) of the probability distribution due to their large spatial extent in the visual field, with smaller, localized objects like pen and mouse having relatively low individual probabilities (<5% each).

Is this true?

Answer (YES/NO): NO